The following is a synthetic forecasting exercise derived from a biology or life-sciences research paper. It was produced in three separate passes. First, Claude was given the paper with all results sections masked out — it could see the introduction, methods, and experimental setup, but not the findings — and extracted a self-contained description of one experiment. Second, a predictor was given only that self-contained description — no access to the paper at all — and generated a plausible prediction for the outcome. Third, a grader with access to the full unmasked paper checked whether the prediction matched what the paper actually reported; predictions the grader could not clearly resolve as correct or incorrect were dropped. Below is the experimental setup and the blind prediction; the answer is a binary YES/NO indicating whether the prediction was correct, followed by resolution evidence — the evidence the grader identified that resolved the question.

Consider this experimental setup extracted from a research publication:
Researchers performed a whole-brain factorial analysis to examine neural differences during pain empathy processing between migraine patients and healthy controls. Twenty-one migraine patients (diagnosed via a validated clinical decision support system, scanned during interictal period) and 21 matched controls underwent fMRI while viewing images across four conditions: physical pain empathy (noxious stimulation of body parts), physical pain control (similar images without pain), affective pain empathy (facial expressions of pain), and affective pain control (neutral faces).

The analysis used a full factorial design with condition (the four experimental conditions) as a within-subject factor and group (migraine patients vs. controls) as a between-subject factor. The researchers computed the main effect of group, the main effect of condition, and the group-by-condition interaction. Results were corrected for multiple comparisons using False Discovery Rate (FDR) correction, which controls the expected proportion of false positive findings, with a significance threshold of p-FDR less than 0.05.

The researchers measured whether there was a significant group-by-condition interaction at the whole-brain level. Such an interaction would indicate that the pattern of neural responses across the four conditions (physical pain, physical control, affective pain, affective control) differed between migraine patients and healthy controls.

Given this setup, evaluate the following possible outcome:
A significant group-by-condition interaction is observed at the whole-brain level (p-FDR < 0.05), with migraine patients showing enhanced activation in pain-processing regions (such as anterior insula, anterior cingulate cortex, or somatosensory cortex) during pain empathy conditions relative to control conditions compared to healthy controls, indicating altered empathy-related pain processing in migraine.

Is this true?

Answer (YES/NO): NO